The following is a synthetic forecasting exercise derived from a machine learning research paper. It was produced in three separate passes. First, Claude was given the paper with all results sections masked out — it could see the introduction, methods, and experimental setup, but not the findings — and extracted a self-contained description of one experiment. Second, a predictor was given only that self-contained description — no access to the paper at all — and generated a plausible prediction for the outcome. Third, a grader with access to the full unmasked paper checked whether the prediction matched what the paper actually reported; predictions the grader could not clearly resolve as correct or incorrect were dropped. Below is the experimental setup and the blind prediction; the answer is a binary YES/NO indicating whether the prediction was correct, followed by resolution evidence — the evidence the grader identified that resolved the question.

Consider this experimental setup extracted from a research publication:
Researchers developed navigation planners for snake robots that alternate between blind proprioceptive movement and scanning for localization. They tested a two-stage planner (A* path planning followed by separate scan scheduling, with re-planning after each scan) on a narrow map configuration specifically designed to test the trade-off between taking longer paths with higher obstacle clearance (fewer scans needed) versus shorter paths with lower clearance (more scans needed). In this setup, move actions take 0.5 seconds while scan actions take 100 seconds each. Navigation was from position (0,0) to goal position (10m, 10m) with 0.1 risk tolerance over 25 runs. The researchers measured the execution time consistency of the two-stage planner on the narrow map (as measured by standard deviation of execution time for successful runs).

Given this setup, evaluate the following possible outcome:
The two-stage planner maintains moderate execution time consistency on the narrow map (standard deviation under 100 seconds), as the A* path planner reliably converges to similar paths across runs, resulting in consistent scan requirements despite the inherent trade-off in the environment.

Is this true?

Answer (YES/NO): NO